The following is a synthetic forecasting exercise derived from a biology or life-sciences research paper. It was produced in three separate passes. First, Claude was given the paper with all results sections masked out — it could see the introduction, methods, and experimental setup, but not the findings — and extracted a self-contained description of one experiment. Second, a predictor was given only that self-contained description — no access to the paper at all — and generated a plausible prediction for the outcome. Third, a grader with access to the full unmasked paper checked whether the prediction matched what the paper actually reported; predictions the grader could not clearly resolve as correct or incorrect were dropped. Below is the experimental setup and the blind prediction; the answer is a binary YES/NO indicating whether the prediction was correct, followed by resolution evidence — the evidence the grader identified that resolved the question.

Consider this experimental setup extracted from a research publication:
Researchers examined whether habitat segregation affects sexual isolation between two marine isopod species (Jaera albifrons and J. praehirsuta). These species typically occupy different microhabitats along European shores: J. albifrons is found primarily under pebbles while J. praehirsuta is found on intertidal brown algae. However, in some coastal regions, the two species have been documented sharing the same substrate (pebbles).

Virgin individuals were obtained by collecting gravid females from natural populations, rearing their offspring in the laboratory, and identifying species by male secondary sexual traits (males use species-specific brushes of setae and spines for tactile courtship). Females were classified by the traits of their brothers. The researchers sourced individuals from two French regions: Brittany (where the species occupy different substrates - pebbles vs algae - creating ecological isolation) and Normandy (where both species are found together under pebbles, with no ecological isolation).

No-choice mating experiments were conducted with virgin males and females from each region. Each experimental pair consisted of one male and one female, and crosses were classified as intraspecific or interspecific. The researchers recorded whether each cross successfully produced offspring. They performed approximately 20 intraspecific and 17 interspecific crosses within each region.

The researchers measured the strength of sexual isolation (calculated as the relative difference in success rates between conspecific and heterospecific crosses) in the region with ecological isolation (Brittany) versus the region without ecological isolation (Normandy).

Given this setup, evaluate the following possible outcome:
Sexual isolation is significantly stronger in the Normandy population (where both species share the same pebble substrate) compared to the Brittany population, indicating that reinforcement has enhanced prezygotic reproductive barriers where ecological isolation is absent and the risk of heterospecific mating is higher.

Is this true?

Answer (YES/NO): NO